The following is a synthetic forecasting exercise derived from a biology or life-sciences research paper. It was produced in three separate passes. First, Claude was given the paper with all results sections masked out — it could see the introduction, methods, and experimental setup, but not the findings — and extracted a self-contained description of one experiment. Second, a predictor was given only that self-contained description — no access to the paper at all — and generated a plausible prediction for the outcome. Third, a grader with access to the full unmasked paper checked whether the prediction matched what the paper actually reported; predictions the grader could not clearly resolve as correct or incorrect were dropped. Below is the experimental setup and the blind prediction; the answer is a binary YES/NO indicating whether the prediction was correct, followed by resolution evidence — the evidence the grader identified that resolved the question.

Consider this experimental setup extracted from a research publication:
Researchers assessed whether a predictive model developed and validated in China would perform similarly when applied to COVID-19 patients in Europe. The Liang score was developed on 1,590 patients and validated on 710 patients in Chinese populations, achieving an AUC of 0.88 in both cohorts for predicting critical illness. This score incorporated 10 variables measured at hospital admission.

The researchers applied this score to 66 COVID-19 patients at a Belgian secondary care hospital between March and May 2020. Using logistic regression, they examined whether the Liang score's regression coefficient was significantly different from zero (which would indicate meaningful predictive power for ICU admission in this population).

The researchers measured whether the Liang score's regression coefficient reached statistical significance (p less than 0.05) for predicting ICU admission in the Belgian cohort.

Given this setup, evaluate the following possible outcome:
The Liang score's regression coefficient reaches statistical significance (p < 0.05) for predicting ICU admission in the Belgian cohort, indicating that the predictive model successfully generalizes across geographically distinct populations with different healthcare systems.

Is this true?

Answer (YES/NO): NO